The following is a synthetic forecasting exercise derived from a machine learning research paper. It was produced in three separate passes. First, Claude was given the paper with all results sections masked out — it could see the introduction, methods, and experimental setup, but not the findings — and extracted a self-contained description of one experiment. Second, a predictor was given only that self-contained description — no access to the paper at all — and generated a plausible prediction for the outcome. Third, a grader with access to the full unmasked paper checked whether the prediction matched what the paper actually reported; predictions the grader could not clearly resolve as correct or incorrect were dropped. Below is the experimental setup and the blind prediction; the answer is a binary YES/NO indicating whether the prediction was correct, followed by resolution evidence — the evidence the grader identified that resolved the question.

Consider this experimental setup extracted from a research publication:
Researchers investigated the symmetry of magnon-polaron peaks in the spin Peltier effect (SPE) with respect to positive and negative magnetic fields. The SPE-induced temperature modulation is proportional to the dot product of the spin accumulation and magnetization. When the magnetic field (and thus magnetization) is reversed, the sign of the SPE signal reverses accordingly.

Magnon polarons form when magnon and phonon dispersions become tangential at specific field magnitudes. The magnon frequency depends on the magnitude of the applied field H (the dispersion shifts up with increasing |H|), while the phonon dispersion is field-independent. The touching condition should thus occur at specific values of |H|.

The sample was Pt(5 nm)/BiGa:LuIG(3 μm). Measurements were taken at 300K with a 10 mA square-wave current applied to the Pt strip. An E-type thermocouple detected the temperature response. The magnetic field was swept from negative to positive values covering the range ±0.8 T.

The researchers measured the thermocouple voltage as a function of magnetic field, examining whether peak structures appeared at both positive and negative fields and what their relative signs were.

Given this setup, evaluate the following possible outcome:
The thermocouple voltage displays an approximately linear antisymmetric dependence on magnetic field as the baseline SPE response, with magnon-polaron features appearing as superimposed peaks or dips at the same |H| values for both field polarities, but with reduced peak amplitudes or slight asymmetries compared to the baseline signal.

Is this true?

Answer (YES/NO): NO